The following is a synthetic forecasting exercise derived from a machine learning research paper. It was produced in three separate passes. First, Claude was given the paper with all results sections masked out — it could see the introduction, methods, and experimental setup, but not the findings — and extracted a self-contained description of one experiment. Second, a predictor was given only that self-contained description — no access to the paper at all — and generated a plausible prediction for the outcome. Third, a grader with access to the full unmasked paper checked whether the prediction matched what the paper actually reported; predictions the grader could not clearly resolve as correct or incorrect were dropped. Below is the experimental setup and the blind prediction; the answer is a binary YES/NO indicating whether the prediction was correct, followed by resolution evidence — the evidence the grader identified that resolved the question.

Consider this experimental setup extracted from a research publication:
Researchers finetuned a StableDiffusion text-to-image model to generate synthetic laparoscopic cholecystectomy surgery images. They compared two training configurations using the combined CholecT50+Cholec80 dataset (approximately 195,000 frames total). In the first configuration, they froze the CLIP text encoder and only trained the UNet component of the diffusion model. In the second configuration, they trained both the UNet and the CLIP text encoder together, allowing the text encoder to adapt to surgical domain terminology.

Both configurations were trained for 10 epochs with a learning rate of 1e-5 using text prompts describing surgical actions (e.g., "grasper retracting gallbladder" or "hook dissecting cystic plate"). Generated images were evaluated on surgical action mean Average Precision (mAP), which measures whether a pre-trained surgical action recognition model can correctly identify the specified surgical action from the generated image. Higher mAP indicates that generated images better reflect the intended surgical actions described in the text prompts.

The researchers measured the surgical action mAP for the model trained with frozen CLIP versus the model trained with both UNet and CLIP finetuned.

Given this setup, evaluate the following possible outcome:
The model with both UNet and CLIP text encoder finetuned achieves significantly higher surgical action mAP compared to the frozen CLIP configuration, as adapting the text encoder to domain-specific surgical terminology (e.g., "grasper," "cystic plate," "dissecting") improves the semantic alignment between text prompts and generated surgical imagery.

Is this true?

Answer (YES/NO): YES